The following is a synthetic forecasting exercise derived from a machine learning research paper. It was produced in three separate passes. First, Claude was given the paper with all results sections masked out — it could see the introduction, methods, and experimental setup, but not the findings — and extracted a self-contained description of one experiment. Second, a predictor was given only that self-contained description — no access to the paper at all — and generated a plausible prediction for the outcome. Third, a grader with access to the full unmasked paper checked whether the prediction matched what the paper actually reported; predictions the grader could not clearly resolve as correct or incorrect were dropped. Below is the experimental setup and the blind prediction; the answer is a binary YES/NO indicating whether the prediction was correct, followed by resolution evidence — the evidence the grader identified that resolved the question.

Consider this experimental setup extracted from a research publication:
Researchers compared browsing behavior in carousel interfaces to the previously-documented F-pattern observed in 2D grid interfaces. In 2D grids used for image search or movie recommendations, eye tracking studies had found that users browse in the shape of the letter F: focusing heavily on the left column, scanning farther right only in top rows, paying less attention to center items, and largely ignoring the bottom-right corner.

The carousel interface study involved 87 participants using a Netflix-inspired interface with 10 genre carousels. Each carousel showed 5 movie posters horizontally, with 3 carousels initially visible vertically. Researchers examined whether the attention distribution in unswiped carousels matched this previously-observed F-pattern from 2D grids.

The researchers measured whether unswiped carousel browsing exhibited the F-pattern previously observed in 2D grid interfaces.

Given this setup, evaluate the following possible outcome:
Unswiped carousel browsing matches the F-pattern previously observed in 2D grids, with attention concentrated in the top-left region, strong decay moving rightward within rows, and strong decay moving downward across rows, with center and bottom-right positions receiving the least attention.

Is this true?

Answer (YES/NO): YES